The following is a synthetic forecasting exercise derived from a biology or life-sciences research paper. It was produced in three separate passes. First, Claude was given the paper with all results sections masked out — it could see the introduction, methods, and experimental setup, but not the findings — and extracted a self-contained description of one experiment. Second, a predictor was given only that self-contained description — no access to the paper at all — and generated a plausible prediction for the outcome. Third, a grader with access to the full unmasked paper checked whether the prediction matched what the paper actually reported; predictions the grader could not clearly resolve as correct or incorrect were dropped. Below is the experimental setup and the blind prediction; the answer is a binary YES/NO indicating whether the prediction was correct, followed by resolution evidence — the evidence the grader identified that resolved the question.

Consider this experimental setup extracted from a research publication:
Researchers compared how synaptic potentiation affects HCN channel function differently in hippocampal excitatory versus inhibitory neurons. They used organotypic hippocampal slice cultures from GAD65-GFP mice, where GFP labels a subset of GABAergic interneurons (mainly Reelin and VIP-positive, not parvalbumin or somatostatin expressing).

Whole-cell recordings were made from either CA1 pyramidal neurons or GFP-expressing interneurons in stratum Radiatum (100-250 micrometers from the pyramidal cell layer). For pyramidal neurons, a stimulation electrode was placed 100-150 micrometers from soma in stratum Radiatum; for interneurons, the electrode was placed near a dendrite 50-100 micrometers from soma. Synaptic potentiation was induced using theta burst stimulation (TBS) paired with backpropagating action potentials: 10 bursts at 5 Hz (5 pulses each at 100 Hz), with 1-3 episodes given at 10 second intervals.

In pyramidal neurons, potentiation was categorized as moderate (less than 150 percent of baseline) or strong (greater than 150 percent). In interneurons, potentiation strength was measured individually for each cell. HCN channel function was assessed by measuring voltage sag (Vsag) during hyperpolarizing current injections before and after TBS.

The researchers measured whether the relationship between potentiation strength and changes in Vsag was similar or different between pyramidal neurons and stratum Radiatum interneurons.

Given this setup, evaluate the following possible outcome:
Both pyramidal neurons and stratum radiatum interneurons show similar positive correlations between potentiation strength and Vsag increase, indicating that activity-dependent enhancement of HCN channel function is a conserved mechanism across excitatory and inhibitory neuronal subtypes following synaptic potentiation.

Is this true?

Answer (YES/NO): NO